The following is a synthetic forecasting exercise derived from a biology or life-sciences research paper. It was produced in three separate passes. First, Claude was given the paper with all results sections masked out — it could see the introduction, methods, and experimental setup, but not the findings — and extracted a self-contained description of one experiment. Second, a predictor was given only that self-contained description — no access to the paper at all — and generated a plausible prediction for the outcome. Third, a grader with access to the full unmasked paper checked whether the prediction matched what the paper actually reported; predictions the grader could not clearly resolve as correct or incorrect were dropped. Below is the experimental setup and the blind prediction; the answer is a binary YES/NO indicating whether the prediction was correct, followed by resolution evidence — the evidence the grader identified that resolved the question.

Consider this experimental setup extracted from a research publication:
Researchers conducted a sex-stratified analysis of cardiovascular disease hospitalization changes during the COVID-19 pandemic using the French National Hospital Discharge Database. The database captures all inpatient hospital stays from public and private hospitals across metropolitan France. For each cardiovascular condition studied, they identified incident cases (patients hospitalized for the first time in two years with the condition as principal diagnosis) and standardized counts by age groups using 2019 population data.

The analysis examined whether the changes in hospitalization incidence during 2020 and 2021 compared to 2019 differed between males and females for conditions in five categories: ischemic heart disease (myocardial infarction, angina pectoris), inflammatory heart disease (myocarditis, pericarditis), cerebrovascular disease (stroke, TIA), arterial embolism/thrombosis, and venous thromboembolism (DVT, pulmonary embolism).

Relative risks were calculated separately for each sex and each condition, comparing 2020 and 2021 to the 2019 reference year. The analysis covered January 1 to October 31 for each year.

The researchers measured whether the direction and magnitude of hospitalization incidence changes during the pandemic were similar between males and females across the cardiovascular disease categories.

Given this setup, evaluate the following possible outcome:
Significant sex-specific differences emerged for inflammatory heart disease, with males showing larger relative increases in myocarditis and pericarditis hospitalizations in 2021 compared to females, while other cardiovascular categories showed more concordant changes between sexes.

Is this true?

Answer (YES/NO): NO